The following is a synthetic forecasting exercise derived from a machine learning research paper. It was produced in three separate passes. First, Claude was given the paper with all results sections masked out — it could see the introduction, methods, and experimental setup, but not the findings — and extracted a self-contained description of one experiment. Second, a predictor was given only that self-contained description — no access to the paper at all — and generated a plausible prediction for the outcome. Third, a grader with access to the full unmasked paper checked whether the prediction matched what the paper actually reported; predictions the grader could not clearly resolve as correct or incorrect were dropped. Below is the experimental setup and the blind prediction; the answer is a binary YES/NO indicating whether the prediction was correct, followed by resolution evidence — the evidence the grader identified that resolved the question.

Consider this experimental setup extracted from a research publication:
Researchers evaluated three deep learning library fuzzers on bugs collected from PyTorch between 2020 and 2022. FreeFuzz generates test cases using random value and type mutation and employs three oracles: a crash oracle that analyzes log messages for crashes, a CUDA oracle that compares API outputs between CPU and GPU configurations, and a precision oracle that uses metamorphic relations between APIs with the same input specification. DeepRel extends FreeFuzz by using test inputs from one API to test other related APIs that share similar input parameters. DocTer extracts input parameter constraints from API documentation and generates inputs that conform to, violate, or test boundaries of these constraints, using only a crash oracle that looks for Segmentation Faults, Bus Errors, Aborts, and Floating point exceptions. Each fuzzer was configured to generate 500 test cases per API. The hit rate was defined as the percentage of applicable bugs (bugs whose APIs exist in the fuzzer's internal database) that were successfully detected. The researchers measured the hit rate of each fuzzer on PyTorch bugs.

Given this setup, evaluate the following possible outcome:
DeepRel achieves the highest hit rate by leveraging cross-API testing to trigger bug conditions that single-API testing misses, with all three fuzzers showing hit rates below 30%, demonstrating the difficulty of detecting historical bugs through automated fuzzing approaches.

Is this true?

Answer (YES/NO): NO